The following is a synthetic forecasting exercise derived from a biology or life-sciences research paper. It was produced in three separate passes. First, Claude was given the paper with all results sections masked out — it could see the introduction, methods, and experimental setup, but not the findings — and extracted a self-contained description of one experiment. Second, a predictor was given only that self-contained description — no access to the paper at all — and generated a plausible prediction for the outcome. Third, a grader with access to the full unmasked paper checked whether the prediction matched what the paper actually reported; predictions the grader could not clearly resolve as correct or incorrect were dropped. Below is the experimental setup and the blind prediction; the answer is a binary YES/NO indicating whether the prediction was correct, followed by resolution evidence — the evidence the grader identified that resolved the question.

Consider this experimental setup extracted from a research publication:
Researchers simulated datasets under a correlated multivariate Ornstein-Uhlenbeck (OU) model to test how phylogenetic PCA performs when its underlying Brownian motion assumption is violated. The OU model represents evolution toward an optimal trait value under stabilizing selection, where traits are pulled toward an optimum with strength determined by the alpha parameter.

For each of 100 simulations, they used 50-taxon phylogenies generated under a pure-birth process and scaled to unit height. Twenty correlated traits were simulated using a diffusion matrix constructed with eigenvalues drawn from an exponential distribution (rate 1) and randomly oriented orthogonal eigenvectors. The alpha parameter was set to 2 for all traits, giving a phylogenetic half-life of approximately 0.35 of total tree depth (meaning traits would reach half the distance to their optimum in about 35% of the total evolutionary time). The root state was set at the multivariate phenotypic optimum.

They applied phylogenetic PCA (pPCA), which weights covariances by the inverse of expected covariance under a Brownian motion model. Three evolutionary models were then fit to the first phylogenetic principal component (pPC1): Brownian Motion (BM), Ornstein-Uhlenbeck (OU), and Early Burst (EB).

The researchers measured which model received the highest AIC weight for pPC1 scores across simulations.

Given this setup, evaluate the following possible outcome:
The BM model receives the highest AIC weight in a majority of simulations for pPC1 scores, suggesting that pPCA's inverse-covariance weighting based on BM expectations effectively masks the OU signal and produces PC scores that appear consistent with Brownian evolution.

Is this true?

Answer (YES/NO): NO